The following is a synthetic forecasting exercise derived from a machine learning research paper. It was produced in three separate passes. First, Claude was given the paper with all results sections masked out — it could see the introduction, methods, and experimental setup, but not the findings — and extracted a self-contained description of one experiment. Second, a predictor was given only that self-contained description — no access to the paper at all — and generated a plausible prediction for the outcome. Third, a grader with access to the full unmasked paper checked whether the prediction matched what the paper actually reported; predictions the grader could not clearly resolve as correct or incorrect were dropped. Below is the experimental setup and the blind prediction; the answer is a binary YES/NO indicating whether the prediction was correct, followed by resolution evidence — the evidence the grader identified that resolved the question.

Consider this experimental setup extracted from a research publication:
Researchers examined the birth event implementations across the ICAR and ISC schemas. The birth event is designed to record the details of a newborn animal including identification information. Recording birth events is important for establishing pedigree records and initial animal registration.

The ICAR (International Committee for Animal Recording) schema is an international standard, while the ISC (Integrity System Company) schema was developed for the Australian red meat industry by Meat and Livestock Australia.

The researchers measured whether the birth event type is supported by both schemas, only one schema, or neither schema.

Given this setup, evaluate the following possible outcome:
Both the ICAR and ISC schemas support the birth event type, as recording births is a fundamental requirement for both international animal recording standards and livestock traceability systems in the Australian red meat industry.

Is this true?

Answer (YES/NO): NO